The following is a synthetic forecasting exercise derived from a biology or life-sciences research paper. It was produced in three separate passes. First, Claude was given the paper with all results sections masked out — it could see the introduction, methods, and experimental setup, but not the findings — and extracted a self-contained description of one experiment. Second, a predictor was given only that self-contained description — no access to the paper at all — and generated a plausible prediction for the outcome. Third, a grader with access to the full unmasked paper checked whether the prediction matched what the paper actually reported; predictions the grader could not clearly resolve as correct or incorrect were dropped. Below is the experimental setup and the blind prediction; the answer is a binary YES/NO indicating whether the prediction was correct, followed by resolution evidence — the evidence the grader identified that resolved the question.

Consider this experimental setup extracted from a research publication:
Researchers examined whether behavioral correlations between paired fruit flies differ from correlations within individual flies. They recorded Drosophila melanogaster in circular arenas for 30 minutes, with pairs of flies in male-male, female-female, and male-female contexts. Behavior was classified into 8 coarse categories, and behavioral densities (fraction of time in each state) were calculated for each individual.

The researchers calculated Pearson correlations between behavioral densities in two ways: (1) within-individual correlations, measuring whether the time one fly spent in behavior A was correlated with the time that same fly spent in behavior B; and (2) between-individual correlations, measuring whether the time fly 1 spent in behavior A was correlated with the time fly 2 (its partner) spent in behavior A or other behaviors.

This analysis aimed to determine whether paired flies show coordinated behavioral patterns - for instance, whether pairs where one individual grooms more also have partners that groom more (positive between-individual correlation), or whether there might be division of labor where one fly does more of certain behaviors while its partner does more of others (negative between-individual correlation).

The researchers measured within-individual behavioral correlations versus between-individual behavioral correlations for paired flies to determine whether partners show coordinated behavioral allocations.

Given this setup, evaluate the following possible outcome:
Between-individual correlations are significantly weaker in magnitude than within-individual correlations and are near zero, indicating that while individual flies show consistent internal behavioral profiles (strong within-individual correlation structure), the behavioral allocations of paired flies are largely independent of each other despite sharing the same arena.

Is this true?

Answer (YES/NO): NO